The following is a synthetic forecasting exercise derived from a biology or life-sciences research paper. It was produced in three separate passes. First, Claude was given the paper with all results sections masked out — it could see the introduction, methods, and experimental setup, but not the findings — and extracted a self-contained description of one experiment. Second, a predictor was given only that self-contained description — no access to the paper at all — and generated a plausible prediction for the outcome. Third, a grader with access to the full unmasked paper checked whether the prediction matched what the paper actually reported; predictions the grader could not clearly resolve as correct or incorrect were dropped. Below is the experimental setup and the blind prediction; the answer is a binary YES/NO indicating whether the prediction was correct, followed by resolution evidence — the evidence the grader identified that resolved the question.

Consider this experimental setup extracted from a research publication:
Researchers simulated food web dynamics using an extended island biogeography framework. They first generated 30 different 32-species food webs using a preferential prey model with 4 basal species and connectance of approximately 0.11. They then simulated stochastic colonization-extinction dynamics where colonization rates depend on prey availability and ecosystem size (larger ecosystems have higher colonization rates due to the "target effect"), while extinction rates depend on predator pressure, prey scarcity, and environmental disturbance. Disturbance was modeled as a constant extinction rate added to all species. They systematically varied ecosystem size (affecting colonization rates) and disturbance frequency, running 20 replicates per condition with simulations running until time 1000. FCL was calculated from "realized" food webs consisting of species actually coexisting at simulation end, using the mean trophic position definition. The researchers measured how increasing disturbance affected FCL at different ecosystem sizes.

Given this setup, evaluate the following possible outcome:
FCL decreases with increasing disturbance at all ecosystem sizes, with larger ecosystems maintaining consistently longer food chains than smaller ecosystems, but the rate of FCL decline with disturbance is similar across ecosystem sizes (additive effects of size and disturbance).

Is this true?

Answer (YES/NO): NO